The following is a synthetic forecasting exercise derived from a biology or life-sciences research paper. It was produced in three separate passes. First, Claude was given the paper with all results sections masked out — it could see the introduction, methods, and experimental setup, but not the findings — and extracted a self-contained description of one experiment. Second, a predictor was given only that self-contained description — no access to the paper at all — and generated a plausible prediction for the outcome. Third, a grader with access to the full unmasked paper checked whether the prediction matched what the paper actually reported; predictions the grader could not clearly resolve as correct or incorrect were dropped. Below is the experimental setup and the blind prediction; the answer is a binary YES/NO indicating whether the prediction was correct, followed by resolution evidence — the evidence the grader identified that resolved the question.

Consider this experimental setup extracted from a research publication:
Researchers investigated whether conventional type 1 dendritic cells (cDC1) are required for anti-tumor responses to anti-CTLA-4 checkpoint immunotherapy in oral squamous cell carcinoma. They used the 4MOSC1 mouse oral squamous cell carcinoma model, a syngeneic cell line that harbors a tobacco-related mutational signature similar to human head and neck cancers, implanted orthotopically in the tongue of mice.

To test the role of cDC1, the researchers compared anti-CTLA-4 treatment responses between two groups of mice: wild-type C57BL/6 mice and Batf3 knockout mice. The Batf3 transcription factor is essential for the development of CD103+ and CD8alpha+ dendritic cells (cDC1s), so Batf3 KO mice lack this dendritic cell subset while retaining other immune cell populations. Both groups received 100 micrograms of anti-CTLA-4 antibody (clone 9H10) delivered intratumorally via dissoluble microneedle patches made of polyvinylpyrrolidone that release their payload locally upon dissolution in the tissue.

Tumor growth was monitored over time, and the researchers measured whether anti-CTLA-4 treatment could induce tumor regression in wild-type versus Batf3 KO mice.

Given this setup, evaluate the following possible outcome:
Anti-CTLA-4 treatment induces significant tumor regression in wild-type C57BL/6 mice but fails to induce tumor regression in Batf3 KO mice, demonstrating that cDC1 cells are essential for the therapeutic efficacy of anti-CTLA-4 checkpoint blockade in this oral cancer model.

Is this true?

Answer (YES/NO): YES